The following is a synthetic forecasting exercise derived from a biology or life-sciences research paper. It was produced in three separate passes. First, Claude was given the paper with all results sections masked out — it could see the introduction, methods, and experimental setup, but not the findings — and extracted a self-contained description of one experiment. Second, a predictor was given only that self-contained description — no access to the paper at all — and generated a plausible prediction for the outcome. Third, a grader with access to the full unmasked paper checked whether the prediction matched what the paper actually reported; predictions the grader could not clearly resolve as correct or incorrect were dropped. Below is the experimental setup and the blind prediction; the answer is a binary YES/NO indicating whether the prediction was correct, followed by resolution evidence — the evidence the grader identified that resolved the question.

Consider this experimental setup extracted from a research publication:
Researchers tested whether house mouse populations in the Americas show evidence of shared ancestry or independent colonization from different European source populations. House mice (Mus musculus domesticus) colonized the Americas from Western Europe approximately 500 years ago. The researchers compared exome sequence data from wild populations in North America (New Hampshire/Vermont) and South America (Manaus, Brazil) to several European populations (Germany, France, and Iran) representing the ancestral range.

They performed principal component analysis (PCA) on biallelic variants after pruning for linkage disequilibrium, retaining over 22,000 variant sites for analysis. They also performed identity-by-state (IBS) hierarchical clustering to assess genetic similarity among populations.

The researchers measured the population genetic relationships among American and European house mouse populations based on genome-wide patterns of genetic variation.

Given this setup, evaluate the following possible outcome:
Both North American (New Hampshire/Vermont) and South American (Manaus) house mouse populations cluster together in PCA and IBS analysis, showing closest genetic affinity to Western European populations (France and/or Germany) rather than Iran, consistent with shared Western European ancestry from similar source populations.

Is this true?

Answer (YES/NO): NO